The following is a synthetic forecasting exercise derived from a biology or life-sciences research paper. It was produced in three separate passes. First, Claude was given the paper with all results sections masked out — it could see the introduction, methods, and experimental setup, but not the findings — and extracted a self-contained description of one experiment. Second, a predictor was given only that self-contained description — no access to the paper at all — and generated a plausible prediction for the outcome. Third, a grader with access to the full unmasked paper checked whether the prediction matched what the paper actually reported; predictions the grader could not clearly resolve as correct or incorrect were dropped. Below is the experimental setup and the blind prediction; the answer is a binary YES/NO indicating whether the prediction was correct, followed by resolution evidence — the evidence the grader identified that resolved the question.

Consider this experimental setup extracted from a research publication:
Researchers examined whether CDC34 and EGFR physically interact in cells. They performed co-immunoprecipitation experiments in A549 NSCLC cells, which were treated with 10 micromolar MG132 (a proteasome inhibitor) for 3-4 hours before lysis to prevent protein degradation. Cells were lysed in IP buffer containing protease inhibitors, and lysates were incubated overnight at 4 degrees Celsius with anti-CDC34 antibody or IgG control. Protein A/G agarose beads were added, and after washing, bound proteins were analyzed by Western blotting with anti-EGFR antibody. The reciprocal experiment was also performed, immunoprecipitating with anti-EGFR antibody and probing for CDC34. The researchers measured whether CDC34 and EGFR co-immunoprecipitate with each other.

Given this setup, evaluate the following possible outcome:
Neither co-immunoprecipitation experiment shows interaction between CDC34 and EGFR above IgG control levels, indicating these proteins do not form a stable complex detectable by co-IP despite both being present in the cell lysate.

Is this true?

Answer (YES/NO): NO